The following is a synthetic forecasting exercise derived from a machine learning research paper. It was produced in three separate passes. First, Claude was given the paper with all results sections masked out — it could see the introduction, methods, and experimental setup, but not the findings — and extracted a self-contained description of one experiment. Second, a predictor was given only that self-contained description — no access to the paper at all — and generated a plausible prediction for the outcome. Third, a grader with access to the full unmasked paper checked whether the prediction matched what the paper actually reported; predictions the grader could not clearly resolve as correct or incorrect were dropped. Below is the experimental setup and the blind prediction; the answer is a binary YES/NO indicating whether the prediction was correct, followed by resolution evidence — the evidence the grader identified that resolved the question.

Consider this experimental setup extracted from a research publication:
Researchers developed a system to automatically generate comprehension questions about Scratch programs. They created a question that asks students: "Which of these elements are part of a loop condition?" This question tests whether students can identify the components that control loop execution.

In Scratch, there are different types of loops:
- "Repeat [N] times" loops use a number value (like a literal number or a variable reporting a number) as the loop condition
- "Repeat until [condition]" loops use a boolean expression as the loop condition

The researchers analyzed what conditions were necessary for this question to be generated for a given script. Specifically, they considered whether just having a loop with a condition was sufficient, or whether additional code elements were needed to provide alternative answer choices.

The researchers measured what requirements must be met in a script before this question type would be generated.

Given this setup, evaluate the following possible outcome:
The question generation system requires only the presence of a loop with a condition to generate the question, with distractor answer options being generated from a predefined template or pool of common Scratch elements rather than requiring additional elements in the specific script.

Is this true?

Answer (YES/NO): NO